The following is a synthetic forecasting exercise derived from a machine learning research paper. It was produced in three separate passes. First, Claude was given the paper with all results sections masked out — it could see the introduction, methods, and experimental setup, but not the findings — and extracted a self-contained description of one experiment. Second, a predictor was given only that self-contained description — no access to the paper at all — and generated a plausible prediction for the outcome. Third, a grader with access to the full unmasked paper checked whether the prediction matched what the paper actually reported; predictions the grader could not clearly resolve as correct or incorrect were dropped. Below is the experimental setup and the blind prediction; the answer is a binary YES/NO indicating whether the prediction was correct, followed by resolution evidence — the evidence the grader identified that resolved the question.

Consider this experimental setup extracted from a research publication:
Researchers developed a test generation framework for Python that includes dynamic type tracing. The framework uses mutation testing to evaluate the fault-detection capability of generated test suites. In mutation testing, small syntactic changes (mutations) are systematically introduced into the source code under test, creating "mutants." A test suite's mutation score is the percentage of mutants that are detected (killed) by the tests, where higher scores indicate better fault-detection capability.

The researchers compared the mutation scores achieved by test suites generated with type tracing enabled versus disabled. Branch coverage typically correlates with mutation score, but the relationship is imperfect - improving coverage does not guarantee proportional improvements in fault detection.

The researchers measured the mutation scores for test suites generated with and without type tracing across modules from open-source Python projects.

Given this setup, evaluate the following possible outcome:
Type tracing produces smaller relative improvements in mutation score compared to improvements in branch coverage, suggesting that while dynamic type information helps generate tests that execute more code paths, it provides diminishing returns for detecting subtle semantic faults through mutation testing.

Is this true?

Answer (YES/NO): YES